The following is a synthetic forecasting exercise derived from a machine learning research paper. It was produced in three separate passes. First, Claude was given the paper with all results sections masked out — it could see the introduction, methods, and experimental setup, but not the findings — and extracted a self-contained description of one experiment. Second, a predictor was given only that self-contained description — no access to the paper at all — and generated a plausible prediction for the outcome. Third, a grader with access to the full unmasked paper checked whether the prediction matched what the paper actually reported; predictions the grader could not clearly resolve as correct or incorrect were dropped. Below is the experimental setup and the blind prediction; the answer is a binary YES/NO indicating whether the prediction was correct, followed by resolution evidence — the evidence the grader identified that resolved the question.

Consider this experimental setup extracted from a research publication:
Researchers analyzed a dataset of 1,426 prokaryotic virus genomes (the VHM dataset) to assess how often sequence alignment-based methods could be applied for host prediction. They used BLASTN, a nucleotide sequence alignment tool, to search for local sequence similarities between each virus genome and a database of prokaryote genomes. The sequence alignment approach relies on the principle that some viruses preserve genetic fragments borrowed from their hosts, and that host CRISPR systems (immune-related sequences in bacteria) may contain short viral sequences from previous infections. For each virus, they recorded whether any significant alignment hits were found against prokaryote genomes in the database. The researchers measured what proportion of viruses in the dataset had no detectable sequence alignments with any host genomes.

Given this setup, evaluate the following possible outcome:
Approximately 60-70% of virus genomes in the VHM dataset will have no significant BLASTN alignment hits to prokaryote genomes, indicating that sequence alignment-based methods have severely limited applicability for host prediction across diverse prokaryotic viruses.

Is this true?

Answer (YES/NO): NO